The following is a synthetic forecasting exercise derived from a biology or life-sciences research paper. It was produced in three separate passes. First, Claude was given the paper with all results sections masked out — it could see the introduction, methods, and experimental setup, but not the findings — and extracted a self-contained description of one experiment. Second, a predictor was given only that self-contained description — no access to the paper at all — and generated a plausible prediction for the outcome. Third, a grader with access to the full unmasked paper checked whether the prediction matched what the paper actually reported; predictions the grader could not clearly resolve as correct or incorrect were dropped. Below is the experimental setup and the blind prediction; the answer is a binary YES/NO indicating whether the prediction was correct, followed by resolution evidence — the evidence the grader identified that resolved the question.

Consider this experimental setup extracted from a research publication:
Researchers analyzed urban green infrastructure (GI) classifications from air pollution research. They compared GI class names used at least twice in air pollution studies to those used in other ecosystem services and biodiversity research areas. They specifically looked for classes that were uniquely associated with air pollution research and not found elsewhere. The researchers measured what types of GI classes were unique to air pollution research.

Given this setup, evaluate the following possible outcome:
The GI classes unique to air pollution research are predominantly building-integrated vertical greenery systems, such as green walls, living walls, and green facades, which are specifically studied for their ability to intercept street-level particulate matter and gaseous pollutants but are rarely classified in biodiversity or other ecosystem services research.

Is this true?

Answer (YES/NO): NO